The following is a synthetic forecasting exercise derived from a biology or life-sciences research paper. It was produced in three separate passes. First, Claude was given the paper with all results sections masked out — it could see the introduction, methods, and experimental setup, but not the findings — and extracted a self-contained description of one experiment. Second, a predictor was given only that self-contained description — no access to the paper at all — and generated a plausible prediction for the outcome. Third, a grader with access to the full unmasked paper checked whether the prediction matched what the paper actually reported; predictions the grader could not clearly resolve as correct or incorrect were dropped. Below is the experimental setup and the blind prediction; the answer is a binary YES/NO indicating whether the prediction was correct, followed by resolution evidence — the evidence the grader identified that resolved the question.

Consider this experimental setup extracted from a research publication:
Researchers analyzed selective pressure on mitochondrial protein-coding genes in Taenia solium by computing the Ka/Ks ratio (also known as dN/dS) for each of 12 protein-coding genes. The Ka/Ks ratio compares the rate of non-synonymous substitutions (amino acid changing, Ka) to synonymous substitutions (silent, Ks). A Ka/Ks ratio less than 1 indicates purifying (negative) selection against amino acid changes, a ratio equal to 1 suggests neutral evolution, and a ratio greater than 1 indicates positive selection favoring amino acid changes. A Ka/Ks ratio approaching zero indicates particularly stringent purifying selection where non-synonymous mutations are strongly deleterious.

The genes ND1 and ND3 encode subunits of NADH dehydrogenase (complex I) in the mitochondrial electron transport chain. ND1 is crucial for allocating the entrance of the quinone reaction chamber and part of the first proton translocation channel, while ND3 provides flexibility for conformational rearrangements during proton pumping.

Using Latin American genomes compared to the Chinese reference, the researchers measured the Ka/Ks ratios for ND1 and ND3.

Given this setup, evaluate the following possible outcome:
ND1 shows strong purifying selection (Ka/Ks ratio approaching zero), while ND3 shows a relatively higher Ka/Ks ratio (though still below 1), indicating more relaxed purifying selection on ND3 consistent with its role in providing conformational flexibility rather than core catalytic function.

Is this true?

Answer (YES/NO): NO